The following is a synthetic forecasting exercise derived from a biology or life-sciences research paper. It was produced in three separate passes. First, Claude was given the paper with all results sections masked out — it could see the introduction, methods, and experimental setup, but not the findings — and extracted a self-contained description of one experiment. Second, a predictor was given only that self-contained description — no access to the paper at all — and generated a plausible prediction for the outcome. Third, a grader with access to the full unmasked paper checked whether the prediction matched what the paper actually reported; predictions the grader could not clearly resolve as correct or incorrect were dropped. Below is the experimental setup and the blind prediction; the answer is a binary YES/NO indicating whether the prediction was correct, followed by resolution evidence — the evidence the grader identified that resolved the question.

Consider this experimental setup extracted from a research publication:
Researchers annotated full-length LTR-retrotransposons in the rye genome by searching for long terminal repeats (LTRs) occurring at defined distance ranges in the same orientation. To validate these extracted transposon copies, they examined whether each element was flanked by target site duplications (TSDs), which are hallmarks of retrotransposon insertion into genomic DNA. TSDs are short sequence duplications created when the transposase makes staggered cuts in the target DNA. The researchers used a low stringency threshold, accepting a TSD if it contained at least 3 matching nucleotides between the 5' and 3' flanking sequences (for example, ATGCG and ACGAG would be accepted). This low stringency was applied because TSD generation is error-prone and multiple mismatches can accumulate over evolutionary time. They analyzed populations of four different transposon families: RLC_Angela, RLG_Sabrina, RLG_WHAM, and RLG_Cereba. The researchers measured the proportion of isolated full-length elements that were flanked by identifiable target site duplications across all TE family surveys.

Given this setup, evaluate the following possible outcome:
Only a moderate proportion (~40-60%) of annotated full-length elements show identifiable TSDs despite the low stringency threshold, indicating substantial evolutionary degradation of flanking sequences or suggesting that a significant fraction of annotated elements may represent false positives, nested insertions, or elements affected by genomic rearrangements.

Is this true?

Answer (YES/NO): NO